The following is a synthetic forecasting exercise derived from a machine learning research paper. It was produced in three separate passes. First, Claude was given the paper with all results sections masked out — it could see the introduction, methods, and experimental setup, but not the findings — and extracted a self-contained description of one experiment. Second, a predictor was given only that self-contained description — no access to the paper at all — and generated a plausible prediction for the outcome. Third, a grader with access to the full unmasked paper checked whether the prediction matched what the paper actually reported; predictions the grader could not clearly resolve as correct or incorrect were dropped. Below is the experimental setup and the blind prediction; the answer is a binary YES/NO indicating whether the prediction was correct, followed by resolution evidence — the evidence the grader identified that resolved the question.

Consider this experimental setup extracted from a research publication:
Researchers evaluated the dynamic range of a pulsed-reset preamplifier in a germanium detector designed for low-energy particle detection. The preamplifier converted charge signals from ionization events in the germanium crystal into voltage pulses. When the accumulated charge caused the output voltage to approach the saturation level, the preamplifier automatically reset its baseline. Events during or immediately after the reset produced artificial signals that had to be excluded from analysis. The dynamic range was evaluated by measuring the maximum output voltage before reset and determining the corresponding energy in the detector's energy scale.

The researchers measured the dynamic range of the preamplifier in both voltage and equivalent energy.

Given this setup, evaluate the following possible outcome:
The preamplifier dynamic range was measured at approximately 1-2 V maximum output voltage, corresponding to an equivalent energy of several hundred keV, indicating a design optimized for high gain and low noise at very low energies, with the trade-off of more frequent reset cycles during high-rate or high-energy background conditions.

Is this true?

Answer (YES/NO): NO